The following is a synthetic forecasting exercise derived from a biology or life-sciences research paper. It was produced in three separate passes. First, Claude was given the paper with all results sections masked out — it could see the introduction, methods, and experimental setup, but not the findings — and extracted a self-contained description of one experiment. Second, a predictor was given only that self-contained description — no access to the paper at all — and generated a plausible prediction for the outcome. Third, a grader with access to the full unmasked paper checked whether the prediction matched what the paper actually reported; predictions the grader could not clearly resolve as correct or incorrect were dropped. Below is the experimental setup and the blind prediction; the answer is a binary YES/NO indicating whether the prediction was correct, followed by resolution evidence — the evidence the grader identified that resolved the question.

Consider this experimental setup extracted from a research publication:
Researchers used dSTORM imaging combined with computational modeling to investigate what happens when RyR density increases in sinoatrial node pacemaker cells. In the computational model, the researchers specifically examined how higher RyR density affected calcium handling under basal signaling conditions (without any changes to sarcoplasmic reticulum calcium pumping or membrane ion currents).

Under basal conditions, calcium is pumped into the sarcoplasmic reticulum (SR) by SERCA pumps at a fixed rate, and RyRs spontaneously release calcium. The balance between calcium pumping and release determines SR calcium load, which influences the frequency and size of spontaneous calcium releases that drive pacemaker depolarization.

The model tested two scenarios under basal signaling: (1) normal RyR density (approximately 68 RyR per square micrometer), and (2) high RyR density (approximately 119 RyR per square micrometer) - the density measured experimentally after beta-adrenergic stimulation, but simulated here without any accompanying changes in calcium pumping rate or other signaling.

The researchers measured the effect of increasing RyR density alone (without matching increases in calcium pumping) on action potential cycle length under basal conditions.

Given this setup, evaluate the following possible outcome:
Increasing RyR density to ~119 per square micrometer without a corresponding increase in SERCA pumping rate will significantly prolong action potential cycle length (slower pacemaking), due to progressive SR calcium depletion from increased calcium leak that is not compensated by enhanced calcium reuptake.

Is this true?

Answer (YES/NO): YES